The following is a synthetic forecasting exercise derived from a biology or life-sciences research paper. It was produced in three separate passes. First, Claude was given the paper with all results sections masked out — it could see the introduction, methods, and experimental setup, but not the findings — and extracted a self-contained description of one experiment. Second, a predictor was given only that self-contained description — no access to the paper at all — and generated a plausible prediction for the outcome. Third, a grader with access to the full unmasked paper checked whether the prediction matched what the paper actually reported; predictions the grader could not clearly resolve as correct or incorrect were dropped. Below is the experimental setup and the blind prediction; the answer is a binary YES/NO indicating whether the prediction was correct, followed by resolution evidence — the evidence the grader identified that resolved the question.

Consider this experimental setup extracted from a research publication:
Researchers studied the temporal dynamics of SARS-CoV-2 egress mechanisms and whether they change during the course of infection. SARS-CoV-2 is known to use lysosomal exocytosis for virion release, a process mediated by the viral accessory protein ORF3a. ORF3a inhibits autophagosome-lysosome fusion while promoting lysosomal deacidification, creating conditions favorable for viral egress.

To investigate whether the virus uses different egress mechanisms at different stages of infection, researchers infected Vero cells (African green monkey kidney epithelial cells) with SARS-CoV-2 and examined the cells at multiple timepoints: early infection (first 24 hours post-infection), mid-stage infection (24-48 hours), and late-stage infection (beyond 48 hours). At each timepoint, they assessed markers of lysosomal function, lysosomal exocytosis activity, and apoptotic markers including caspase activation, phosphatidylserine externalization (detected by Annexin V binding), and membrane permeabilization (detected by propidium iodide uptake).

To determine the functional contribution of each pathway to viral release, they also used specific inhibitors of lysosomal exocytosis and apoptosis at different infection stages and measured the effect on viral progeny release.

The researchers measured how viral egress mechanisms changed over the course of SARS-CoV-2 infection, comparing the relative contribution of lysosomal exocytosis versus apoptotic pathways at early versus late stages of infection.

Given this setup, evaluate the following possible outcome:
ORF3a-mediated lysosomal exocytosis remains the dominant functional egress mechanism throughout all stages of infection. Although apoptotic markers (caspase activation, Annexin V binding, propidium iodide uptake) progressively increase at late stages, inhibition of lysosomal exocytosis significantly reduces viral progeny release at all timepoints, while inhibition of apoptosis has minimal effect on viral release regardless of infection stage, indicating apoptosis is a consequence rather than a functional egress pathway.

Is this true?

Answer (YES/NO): NO